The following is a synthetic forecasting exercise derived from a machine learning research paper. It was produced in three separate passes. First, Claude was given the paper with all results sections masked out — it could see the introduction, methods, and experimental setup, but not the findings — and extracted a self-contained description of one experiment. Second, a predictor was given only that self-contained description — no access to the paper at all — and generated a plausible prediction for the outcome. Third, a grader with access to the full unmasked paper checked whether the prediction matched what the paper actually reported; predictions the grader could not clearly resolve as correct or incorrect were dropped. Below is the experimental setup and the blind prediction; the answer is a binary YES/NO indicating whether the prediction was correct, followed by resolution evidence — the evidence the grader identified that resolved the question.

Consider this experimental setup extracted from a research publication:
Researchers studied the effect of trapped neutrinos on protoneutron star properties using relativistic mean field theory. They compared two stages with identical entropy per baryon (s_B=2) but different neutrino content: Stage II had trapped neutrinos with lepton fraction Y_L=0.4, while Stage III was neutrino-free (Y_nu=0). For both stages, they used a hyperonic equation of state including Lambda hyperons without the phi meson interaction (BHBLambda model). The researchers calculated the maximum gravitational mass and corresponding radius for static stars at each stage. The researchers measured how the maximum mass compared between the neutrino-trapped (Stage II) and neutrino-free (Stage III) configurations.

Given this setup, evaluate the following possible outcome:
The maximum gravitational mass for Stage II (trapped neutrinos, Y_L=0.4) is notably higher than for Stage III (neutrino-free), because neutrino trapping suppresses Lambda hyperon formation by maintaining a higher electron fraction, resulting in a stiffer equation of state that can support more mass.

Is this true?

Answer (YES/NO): YES